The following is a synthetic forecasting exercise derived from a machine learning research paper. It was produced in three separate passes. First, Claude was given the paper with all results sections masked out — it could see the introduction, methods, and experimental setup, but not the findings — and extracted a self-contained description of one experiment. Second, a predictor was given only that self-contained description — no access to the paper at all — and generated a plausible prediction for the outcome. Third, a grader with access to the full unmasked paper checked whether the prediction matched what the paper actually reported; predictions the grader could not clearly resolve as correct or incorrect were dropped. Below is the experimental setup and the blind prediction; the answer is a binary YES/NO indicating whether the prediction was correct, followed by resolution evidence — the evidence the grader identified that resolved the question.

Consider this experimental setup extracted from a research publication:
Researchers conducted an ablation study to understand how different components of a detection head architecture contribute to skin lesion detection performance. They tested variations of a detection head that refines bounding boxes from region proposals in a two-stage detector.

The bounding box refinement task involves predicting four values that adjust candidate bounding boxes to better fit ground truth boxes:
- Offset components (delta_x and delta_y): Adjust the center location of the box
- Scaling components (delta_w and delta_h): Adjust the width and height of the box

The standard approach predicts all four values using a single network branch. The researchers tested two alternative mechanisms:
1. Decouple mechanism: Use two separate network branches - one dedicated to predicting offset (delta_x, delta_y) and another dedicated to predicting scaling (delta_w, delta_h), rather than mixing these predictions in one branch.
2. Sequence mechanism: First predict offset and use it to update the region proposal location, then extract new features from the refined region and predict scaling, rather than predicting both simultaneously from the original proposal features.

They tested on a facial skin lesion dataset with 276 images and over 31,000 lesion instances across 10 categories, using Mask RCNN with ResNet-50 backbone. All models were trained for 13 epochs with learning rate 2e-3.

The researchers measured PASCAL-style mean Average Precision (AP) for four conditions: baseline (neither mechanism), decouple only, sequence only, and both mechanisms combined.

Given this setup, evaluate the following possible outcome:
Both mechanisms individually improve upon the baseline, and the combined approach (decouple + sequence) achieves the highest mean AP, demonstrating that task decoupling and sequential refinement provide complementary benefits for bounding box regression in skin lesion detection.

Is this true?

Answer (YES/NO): YES